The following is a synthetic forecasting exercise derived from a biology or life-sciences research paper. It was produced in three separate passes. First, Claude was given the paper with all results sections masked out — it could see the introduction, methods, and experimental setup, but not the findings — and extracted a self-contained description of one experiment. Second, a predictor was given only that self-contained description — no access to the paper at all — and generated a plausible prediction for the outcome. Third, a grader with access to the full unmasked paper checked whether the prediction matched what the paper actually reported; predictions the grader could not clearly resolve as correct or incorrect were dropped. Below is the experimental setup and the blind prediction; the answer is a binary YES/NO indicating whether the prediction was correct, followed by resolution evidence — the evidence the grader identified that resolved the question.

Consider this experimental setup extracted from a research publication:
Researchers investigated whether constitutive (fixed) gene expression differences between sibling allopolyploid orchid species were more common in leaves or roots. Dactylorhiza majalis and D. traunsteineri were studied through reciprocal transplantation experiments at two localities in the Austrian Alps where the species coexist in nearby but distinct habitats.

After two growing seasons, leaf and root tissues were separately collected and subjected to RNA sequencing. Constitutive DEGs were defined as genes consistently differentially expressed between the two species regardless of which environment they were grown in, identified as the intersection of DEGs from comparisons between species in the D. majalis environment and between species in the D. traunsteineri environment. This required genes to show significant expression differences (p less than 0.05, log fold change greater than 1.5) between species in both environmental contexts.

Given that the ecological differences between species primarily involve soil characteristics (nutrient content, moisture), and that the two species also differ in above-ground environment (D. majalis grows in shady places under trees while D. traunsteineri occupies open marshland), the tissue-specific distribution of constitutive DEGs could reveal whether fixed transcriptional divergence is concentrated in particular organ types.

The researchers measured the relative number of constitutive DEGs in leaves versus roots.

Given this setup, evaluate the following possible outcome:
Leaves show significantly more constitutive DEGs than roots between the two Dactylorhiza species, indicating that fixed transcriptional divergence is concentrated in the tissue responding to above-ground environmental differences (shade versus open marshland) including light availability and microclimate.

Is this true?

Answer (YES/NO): NO